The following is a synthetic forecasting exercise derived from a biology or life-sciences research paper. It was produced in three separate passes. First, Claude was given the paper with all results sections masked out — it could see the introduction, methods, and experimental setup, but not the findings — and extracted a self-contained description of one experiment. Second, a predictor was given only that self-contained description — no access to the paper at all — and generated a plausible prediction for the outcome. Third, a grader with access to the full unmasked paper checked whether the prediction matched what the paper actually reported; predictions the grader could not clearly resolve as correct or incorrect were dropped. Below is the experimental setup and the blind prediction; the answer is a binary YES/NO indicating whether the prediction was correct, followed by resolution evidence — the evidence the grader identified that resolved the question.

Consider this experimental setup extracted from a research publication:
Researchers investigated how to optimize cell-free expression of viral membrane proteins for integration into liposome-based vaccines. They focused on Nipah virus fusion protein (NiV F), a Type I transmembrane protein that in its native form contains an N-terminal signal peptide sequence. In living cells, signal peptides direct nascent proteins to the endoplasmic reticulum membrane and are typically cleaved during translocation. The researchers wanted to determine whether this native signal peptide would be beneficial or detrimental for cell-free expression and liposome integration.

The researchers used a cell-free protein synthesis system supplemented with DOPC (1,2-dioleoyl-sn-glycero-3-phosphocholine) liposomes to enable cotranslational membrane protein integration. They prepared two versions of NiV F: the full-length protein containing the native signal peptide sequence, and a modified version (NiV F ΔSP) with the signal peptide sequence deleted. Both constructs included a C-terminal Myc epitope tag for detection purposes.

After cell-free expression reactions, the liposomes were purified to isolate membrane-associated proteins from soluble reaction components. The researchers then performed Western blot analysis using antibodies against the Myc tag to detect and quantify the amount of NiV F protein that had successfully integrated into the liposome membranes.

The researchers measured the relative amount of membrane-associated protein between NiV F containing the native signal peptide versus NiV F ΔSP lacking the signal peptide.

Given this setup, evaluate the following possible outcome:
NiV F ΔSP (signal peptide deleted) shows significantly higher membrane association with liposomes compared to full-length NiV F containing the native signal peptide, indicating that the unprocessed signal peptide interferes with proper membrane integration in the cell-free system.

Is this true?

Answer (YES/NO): YES